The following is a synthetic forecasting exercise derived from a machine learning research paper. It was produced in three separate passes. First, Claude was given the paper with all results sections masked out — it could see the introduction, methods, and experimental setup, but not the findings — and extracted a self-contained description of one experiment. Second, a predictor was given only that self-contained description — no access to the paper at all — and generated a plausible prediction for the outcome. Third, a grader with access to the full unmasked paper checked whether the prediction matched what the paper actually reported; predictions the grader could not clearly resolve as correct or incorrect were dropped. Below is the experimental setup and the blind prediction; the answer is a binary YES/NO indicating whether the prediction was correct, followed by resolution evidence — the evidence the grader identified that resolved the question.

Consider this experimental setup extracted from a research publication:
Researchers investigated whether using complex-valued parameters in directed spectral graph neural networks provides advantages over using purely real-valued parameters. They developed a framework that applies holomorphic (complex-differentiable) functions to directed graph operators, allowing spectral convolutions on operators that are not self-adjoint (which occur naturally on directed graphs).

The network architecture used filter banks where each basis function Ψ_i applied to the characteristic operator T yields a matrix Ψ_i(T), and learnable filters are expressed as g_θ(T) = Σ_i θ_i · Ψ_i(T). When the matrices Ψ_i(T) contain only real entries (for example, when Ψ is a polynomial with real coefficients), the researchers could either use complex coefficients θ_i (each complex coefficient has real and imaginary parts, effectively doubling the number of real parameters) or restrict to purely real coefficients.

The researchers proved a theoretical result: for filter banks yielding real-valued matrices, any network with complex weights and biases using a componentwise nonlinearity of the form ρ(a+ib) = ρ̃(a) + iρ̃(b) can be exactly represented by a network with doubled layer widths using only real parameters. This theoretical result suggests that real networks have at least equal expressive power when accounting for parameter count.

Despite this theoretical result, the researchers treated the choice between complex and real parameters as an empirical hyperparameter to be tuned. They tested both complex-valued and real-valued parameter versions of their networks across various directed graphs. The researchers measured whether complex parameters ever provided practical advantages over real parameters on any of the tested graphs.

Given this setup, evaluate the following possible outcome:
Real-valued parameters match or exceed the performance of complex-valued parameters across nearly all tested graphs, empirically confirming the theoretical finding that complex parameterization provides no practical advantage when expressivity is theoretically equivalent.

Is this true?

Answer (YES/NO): NO